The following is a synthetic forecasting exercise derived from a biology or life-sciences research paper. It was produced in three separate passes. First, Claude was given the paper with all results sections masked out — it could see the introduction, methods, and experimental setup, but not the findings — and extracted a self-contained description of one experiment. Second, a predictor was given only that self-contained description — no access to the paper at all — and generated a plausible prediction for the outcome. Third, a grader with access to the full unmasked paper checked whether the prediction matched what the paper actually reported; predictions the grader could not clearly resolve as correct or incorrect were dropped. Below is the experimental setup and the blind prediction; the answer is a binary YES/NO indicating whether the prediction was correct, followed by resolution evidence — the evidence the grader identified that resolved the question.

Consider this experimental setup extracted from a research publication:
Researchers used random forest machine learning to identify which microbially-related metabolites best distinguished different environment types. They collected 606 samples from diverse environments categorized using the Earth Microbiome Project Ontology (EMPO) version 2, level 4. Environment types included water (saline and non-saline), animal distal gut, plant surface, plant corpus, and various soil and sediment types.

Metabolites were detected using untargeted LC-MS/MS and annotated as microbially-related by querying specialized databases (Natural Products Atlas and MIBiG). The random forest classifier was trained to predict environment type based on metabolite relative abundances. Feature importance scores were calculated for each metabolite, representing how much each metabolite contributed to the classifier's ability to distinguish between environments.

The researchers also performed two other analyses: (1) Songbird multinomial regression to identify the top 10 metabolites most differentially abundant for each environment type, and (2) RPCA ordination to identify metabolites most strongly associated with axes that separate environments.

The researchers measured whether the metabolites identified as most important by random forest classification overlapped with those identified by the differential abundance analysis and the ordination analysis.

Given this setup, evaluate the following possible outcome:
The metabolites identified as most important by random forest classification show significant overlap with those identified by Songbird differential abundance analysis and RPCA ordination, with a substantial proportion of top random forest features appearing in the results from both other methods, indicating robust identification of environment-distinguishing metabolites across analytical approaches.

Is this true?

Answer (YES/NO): YES